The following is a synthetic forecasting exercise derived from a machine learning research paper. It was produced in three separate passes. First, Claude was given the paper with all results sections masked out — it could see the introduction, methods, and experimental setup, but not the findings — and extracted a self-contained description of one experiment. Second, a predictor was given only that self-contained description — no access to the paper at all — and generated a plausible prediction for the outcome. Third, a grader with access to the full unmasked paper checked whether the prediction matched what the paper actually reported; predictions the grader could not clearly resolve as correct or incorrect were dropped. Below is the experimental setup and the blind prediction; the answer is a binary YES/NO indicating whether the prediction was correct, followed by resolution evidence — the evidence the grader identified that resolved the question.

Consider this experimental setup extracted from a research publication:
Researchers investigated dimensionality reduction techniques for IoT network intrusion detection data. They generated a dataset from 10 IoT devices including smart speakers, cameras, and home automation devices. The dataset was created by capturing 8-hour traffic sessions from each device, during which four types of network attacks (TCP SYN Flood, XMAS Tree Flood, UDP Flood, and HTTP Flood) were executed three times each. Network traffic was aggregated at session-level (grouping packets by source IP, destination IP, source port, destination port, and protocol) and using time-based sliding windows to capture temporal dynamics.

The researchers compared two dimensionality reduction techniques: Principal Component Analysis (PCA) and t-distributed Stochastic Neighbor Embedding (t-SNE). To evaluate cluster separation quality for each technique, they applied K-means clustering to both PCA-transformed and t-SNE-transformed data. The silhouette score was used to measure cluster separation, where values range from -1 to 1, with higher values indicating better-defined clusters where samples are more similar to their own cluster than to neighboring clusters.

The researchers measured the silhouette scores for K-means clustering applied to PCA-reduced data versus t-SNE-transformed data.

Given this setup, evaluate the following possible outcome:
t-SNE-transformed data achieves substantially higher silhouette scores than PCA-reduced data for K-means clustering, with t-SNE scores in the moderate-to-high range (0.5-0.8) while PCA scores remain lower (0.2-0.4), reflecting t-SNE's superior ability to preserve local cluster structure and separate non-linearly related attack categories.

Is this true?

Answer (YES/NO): NO